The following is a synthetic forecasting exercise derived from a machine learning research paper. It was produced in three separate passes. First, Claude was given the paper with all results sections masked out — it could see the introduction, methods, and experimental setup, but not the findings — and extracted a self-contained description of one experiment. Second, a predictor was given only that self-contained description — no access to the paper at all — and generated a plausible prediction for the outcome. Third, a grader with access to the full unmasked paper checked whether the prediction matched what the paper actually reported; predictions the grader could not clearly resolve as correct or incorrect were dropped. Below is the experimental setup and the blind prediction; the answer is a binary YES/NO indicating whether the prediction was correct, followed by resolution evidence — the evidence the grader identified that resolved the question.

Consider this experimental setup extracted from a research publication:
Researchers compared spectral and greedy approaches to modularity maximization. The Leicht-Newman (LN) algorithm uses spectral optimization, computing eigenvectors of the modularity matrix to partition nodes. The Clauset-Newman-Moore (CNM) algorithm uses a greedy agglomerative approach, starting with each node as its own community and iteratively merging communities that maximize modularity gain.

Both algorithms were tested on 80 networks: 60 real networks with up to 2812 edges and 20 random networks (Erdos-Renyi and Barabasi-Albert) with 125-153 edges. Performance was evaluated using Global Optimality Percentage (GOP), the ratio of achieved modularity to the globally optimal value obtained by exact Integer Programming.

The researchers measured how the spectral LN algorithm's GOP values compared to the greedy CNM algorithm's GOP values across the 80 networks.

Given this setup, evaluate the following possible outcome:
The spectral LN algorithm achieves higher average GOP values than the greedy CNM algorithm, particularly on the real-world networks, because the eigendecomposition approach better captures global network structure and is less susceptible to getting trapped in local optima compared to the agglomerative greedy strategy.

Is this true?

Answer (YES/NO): YES